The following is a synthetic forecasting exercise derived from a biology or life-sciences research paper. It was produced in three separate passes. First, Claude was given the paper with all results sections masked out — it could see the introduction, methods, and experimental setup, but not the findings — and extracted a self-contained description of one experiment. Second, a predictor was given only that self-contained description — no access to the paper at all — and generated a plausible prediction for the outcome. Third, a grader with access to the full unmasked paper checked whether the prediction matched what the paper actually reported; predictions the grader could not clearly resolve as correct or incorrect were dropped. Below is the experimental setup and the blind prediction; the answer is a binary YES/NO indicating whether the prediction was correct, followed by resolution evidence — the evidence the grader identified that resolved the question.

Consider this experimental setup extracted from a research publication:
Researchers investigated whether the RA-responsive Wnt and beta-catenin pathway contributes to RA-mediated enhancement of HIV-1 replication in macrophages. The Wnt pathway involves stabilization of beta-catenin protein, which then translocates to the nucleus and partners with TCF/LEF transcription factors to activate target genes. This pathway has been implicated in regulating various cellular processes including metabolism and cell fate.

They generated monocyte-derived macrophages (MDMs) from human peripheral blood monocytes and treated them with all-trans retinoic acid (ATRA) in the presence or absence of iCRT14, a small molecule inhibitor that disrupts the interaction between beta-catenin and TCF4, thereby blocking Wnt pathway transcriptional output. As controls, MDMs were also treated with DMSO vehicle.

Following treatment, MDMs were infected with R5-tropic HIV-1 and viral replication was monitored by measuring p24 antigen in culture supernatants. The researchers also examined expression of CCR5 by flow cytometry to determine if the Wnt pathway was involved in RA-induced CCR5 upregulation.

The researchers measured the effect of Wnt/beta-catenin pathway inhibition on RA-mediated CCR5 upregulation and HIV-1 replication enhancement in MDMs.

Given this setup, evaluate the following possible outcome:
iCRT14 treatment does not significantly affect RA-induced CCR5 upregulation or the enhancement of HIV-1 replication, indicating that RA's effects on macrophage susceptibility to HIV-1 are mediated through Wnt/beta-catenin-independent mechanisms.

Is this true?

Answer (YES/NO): NO